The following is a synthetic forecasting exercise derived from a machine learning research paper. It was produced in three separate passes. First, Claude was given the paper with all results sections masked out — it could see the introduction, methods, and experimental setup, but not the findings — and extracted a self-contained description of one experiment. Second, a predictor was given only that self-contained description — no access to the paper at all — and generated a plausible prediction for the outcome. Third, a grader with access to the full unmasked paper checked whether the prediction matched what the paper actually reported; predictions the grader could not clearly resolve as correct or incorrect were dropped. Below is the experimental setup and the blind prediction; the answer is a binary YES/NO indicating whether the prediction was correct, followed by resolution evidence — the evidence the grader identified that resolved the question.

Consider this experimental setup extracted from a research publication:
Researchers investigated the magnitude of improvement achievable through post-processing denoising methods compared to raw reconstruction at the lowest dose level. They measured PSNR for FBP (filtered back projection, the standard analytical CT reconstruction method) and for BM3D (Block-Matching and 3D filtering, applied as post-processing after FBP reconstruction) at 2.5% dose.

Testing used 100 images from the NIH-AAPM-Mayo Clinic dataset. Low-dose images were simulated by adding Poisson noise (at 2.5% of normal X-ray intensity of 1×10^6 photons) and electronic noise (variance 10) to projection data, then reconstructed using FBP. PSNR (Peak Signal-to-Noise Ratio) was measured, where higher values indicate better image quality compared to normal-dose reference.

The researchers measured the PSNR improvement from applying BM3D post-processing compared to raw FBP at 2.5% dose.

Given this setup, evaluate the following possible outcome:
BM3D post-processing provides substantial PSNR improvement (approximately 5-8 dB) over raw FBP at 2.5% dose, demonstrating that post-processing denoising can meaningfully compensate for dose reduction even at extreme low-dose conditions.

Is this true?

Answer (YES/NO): YES